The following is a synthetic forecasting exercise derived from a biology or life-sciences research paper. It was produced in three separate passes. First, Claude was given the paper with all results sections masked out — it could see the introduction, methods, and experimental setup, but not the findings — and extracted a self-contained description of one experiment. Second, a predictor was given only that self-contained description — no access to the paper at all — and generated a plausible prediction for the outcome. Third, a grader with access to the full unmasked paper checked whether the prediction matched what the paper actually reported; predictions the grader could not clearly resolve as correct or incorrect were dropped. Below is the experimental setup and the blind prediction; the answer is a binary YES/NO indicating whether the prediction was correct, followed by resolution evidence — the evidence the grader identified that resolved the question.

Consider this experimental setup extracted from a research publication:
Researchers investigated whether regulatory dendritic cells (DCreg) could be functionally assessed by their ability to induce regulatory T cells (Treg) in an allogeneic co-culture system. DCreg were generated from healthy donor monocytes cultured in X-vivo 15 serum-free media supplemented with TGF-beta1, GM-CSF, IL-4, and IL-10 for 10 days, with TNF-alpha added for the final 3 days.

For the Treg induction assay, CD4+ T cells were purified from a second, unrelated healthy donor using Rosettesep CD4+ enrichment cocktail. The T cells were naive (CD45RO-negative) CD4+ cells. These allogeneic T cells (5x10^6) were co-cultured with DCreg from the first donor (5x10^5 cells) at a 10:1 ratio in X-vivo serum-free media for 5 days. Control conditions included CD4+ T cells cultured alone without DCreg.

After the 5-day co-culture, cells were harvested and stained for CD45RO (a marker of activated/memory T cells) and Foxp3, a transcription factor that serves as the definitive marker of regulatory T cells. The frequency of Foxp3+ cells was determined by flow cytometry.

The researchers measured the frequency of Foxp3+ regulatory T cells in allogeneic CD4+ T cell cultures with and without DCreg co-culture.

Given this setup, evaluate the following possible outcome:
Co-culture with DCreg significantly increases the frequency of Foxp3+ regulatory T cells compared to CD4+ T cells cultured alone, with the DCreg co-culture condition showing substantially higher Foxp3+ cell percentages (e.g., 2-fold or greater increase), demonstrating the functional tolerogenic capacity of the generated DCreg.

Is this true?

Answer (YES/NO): YES